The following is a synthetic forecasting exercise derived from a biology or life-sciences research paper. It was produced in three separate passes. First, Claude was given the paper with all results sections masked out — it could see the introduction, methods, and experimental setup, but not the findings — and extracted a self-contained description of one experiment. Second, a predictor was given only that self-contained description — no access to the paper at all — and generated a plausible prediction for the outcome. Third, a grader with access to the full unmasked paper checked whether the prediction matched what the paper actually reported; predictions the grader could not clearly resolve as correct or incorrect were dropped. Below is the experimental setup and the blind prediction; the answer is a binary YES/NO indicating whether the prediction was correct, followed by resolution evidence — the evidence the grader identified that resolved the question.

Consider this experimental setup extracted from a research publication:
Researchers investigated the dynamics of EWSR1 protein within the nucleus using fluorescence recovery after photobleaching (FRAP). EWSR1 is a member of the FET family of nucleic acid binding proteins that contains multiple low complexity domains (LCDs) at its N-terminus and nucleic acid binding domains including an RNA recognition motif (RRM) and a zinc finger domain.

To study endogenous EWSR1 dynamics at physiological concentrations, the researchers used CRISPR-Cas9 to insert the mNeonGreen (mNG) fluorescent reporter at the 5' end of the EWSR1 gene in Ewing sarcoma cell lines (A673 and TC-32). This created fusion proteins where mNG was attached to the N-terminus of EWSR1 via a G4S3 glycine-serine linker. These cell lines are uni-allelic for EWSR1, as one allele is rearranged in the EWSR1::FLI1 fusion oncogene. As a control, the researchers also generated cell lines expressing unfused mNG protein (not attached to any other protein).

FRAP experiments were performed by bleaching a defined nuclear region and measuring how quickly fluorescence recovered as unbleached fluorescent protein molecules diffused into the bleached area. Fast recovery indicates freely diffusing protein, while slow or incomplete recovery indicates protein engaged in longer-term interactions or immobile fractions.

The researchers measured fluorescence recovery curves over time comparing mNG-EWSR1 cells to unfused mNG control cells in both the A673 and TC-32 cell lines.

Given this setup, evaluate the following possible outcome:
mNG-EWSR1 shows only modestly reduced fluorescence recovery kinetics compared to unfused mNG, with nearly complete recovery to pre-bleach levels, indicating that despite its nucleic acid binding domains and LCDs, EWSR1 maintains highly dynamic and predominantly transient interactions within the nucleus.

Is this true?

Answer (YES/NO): NO